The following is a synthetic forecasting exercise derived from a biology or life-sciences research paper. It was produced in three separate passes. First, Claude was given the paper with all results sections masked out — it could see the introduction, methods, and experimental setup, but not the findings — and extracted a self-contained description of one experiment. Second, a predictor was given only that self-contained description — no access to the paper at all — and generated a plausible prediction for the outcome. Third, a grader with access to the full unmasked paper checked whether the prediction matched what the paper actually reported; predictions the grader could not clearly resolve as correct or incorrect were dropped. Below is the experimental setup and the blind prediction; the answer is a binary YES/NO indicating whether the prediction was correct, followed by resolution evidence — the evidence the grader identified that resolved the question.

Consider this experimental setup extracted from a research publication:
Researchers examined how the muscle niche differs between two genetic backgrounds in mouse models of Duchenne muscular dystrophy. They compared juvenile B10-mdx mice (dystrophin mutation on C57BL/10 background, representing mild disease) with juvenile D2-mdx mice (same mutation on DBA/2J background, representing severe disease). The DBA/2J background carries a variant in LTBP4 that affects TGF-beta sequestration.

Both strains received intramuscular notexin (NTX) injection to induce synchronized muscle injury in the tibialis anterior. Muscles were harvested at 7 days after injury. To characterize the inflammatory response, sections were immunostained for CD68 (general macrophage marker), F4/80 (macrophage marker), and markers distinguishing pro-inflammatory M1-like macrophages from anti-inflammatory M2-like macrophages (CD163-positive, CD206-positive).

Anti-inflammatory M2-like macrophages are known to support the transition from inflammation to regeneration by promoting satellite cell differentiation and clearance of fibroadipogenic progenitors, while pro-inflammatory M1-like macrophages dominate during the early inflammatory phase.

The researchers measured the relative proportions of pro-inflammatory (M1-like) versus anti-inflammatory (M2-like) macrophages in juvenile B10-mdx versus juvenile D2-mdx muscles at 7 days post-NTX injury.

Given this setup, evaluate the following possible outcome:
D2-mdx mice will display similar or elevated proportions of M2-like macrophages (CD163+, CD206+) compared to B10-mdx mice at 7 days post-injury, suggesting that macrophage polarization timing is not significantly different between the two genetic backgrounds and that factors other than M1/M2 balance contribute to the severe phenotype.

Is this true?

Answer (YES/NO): YES